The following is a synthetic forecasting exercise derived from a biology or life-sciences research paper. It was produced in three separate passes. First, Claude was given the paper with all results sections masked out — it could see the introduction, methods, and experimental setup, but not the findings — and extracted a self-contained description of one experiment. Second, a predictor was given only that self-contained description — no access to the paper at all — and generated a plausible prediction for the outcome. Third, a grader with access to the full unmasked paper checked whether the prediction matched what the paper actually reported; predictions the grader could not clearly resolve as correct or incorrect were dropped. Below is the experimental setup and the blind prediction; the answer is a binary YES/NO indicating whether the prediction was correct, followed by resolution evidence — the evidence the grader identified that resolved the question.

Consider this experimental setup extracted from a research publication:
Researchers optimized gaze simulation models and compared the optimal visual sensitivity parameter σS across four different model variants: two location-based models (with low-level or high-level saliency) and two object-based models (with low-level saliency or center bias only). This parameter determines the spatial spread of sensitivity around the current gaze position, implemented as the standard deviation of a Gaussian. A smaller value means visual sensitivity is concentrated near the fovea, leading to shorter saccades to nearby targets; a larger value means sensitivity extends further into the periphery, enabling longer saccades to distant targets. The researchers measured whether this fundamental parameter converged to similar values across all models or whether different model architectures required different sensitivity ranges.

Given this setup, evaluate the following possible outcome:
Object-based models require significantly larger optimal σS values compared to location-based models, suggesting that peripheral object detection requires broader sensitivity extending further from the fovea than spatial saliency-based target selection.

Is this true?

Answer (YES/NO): NO